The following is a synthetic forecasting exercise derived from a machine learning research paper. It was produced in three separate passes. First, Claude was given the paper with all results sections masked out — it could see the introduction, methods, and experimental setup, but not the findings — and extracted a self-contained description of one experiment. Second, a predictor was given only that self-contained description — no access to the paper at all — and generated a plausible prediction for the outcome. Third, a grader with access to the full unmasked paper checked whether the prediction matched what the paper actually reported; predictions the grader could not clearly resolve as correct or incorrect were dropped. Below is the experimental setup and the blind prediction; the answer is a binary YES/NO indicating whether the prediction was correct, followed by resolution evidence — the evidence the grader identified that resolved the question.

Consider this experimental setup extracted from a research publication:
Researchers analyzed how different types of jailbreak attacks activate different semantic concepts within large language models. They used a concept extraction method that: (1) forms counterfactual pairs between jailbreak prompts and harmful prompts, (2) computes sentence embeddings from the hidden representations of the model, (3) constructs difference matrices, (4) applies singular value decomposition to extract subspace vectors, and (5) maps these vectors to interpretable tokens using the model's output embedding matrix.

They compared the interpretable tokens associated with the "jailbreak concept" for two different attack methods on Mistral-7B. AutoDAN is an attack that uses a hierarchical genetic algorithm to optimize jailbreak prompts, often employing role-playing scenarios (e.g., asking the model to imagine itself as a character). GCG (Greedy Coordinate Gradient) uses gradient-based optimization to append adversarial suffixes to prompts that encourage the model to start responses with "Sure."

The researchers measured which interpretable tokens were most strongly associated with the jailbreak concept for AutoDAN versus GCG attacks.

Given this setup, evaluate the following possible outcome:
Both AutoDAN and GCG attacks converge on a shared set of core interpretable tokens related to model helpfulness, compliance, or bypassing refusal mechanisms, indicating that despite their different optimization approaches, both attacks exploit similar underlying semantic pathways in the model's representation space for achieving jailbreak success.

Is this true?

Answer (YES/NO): NO